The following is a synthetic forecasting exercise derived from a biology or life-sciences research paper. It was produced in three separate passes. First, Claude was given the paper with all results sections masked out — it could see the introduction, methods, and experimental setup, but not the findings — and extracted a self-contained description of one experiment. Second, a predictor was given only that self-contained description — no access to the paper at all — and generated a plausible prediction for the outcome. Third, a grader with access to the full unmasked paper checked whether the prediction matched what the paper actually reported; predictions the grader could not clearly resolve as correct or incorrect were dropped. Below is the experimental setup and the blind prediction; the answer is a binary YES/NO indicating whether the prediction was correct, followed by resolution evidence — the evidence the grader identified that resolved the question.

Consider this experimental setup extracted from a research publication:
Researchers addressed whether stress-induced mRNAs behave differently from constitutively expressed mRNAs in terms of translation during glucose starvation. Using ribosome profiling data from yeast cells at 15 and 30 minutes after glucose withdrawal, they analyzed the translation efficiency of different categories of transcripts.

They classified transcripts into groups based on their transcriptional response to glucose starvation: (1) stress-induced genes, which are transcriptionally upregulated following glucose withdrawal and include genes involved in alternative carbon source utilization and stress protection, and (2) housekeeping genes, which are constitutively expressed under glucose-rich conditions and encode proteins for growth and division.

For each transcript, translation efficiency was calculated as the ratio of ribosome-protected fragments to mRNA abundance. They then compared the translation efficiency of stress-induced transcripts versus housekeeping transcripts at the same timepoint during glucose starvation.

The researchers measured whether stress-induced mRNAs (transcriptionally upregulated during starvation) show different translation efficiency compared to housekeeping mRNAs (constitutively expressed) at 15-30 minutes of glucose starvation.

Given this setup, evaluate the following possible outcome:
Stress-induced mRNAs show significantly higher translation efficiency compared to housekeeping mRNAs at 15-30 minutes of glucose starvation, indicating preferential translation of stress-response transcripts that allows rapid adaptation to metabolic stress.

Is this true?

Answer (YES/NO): YES